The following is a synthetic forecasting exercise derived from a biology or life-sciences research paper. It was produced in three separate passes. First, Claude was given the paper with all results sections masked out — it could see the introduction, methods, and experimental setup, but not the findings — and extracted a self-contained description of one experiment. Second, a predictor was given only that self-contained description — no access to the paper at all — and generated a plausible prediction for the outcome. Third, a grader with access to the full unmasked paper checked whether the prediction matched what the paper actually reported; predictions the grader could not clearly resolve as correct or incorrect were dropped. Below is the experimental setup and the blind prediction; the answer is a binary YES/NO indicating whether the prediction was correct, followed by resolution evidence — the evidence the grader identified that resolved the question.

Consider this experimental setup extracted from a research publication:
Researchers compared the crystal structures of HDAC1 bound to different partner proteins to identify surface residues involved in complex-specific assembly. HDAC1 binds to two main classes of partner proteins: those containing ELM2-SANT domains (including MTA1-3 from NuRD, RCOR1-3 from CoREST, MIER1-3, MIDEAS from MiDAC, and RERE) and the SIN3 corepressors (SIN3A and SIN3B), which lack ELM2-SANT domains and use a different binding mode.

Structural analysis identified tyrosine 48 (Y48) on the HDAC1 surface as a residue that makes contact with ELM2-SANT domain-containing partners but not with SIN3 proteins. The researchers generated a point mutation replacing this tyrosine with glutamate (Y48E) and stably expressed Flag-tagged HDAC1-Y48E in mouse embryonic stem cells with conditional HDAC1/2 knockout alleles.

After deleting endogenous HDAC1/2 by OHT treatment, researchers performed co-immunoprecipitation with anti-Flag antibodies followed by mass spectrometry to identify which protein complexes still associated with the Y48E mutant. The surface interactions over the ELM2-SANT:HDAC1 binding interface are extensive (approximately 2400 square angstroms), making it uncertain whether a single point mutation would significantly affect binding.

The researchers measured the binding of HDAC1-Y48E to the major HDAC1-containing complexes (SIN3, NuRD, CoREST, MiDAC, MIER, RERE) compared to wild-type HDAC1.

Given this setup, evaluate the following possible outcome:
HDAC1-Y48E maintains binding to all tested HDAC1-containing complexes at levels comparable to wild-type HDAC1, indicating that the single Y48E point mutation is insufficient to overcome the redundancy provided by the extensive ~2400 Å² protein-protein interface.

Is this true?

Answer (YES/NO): NO